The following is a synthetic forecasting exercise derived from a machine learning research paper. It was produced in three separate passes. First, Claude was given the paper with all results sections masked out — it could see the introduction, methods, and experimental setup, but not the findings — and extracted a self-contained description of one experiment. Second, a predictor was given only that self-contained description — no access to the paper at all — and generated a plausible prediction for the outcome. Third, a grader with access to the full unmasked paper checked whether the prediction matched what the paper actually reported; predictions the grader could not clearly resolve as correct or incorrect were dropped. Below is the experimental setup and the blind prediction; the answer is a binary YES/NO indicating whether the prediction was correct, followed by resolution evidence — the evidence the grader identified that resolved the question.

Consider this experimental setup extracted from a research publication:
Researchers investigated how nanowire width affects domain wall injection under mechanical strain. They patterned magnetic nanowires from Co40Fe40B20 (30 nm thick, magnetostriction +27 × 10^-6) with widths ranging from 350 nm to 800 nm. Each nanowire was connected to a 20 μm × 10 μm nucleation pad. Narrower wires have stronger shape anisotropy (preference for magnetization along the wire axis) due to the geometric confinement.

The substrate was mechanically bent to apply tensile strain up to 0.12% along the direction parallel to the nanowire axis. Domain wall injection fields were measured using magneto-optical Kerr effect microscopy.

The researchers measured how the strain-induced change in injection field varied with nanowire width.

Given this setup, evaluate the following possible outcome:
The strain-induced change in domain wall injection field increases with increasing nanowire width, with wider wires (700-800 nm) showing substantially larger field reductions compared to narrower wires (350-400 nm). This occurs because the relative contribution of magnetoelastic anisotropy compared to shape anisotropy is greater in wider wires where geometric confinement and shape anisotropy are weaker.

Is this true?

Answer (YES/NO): NO